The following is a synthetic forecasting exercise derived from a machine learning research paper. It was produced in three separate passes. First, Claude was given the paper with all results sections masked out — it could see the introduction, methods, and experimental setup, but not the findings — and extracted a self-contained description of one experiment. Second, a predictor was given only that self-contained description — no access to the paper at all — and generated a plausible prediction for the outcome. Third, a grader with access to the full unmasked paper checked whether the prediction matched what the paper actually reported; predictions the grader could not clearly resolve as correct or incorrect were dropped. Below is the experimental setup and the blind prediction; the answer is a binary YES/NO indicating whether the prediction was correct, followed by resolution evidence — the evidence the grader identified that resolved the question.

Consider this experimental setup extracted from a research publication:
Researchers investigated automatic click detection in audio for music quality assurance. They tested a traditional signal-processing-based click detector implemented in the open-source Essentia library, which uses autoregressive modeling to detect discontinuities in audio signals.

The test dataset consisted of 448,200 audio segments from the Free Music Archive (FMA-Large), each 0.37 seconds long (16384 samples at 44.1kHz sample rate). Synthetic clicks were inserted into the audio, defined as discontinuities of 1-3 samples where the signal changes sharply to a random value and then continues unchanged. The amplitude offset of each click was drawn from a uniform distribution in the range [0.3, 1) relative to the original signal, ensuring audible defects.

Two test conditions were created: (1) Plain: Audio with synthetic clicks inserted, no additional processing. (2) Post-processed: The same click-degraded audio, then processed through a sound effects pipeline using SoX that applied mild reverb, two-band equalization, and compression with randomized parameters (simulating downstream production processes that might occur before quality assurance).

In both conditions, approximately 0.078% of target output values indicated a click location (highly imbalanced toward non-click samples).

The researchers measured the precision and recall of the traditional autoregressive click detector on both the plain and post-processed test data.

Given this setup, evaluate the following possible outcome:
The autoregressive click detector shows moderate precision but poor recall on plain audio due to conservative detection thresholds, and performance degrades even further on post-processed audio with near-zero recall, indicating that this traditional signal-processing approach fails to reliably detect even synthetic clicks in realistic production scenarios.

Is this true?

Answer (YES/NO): NO